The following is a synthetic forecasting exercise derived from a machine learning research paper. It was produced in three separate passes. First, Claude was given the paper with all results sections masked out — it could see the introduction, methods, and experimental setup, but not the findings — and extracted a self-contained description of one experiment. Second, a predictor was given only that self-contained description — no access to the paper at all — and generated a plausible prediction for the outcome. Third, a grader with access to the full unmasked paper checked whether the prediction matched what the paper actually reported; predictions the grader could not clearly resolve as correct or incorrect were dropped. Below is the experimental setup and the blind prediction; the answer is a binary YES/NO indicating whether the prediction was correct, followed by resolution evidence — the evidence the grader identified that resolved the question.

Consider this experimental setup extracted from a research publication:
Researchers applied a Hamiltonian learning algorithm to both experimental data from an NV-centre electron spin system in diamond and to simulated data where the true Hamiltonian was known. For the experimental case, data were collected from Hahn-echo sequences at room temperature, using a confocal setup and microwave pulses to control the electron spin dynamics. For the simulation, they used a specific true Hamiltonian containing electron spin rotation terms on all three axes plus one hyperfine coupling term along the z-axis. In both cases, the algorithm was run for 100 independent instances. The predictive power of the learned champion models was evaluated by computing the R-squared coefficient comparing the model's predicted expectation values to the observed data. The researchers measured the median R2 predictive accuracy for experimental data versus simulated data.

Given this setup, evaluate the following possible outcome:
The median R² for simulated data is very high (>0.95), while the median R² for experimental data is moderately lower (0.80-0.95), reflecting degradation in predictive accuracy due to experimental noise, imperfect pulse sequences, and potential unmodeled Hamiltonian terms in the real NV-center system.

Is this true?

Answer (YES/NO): NO